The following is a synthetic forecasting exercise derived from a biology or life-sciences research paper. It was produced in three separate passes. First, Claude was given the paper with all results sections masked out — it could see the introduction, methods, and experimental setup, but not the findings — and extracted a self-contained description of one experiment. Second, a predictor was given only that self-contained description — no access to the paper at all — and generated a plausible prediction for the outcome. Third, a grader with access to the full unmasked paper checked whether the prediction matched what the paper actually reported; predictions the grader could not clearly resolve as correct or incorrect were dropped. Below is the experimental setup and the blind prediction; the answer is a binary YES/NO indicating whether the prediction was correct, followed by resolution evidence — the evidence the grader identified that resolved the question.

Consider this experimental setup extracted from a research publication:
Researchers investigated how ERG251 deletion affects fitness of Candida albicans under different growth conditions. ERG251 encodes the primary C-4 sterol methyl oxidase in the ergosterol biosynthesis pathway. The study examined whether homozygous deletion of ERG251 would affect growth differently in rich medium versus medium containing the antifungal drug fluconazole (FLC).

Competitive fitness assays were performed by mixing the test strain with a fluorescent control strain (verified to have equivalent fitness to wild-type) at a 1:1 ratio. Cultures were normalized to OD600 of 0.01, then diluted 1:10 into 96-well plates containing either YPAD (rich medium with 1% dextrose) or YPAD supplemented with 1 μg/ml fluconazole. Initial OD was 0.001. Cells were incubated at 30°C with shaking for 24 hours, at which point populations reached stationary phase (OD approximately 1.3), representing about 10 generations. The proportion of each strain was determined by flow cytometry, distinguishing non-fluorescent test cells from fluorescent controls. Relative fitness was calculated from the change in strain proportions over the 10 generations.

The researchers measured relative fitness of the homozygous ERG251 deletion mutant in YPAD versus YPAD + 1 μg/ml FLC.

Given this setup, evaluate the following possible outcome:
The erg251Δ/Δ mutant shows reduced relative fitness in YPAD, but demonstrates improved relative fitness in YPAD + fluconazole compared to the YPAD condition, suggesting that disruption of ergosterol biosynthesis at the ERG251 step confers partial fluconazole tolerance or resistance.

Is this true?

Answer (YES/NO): YES